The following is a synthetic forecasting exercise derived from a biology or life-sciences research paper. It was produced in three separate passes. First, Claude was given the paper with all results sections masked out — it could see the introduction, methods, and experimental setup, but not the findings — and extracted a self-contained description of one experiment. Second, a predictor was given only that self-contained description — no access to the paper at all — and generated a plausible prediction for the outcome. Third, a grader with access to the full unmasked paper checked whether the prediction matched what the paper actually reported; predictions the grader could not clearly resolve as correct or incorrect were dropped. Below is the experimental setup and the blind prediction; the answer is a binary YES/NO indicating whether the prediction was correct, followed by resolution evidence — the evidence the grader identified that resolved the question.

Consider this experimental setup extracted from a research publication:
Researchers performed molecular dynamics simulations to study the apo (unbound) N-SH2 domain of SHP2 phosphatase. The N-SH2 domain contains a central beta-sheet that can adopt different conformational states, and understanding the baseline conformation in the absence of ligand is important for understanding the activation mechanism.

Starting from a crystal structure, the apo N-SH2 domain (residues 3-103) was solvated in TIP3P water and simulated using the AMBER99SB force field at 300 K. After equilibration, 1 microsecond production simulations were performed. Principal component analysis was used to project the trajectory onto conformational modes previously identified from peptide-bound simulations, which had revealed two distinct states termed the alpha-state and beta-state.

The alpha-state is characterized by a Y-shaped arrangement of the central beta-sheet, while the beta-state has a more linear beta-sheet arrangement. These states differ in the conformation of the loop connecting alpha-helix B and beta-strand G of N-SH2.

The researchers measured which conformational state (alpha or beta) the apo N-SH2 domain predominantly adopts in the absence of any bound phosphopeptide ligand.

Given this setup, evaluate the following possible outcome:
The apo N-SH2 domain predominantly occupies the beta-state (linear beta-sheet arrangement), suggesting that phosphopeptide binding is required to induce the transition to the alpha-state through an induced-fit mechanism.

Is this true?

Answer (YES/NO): YES